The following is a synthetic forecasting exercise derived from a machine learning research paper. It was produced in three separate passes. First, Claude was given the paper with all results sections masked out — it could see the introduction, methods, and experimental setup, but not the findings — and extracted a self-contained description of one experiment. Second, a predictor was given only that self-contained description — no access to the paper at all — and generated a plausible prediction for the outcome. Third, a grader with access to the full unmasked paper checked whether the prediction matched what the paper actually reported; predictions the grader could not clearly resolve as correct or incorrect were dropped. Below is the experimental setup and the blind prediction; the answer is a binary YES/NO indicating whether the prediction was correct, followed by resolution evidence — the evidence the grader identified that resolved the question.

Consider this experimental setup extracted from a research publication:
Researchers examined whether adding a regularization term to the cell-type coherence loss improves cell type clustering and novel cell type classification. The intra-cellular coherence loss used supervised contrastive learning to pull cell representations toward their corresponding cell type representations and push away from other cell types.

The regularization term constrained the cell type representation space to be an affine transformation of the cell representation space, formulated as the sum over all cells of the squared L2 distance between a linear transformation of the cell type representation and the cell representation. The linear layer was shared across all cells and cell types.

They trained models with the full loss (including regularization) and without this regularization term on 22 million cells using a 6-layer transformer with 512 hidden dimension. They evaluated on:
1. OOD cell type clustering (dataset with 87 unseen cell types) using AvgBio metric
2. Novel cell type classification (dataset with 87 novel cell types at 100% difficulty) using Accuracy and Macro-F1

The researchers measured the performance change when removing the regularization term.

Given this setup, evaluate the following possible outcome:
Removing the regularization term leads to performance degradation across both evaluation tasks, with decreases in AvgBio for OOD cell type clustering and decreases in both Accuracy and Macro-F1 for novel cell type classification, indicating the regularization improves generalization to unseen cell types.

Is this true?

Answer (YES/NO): YES